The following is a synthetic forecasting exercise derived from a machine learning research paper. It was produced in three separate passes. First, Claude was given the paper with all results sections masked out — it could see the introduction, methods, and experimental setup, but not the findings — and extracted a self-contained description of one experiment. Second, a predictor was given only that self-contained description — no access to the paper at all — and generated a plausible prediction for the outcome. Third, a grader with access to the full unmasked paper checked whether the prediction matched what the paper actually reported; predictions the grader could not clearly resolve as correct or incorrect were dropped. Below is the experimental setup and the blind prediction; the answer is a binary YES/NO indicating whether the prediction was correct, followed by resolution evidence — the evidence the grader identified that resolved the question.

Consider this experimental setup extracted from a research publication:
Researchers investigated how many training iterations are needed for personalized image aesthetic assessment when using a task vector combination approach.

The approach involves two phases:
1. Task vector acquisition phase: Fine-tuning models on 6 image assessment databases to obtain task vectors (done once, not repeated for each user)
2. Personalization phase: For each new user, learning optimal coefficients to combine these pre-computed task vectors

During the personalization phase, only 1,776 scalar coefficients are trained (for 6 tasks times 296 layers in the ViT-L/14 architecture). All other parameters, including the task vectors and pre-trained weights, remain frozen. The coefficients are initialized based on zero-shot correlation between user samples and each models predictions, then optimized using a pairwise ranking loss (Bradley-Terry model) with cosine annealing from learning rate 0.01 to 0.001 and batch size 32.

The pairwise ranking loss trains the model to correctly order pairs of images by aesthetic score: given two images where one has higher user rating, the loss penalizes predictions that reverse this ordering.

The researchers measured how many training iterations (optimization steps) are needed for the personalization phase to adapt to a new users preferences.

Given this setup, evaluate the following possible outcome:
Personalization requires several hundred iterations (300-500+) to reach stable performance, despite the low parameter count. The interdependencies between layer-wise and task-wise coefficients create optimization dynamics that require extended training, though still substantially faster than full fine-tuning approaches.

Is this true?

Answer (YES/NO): YES